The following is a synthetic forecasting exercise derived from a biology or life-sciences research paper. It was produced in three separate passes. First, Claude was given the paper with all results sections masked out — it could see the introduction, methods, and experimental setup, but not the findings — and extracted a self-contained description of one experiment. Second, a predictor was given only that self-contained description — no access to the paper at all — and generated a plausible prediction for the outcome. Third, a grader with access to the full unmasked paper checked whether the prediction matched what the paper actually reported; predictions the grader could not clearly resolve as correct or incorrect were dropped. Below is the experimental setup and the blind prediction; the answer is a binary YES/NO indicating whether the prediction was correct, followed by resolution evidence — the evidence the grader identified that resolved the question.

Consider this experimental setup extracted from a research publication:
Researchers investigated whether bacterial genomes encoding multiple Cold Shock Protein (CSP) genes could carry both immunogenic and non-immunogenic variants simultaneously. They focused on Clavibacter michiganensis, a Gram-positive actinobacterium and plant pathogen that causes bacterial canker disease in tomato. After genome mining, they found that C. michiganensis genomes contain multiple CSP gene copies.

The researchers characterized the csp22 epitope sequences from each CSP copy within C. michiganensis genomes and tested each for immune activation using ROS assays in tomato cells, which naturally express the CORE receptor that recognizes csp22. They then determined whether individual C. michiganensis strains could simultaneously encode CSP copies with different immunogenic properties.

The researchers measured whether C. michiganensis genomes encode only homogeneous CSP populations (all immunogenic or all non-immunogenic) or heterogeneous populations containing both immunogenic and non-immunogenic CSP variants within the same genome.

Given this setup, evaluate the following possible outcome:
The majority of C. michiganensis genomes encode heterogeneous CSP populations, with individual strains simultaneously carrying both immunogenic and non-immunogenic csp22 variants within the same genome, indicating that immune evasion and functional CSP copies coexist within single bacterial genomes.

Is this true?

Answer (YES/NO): YES